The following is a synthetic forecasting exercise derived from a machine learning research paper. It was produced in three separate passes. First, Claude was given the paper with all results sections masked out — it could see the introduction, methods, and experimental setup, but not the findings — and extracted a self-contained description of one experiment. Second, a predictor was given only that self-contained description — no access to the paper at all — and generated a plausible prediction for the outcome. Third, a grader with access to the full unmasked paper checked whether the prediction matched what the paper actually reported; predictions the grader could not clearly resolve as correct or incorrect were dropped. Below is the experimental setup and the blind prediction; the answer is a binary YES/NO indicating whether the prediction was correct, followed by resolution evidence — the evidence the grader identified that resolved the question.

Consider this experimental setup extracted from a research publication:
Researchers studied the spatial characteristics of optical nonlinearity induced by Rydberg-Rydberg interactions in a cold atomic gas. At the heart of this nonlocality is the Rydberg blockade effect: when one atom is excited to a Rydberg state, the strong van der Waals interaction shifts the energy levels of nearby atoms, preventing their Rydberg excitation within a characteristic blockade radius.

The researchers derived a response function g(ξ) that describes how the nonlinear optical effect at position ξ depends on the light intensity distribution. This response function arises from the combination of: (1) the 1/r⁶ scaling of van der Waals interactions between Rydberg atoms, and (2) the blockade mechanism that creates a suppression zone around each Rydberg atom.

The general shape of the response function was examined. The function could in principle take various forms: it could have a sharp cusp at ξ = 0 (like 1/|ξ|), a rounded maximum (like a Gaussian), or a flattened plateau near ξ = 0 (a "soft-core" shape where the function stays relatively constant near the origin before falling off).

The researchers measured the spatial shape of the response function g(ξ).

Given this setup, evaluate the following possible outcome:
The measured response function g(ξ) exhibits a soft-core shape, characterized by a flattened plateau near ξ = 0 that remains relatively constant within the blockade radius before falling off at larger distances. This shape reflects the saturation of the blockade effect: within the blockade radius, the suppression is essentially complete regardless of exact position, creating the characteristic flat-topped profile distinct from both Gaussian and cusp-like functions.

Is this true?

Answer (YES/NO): YES